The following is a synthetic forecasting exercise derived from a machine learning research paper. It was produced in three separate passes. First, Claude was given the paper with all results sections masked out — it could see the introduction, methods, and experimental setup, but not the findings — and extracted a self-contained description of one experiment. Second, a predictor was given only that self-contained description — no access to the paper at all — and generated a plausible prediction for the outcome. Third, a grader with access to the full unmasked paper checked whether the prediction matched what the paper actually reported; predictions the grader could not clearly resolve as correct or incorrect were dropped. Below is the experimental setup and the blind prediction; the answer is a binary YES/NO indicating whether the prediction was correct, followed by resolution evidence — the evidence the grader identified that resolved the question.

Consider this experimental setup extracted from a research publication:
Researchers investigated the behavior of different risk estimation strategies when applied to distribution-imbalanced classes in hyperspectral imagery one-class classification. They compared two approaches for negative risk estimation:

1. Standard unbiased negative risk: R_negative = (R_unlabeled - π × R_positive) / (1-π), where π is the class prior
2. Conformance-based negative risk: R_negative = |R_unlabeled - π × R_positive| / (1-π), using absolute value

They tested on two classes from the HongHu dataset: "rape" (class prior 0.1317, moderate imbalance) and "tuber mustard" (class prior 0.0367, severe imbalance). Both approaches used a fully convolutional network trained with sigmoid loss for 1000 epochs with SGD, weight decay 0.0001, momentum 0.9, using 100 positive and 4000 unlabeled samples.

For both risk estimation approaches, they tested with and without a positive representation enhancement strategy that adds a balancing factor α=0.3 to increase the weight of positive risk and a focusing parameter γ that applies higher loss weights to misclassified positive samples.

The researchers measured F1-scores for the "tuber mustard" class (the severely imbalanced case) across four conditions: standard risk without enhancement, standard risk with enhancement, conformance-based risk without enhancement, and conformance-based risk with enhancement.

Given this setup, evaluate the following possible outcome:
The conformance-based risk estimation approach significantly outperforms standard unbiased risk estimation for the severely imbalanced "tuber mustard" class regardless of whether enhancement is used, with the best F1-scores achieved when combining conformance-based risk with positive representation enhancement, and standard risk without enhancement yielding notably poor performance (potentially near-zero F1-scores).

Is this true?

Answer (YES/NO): NO